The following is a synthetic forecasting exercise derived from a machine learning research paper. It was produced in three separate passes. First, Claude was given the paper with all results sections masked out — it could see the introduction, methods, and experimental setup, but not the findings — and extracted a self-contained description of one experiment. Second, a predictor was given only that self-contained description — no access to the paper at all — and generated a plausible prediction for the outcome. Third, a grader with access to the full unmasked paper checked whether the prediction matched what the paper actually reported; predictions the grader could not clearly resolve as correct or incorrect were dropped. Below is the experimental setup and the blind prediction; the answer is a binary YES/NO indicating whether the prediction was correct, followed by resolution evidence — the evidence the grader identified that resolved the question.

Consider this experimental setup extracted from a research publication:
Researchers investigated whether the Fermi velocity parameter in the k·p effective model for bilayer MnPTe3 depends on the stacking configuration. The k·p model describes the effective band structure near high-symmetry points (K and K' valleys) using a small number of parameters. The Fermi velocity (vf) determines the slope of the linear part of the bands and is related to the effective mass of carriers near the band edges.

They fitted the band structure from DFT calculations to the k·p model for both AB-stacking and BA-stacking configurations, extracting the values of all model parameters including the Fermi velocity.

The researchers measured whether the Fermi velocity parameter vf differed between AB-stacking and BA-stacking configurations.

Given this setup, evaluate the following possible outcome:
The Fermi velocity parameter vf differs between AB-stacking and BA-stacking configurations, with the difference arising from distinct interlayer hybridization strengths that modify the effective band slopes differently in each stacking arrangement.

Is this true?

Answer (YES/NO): NO